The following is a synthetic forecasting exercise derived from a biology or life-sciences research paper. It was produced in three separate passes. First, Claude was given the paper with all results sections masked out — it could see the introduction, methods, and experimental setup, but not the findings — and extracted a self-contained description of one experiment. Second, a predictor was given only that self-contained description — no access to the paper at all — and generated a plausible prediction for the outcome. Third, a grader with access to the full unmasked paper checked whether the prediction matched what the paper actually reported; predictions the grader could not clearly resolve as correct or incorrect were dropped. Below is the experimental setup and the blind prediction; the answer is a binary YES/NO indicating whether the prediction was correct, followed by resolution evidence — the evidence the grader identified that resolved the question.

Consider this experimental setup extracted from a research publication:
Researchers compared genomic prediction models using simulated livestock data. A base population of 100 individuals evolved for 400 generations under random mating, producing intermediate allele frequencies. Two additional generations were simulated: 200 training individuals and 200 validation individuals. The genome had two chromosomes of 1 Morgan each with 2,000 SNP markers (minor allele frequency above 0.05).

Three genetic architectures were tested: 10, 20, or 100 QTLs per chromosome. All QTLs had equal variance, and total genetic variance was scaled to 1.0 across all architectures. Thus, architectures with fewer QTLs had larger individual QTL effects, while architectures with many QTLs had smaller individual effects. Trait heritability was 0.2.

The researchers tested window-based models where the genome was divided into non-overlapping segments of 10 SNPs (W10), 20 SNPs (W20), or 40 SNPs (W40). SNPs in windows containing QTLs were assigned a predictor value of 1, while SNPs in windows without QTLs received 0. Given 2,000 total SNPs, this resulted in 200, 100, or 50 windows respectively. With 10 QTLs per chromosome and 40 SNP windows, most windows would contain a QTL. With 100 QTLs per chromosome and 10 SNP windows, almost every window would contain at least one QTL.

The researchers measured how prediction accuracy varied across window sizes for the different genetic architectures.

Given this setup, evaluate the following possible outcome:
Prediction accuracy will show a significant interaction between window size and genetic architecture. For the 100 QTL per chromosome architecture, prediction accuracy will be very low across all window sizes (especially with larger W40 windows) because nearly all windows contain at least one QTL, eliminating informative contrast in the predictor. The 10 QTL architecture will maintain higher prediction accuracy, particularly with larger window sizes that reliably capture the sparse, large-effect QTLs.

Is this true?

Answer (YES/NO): NO